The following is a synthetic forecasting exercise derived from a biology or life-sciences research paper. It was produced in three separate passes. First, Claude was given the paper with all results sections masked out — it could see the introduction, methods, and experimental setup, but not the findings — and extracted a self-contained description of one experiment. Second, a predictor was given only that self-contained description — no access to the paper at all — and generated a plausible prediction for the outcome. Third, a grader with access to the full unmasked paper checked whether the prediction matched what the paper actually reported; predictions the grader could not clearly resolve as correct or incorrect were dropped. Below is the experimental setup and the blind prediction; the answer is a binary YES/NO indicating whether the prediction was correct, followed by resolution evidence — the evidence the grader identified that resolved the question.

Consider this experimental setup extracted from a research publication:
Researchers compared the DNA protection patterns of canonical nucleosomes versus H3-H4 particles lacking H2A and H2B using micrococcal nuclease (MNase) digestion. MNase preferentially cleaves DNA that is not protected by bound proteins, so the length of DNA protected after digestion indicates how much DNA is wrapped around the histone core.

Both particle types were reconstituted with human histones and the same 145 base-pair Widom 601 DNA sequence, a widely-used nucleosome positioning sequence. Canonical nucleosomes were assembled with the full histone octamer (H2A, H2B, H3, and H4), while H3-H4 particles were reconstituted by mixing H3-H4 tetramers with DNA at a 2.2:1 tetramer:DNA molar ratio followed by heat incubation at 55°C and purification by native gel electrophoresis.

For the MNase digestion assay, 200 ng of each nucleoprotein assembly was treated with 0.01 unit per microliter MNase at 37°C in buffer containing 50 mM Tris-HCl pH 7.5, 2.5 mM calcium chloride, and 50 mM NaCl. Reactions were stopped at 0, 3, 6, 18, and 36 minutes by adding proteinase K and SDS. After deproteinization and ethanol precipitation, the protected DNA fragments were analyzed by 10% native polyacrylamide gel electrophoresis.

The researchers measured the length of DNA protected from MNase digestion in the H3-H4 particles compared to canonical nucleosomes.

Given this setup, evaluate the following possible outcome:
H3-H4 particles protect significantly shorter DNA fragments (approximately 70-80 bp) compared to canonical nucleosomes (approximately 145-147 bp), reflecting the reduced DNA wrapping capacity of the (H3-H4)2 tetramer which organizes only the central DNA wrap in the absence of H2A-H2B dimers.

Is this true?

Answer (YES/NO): NO